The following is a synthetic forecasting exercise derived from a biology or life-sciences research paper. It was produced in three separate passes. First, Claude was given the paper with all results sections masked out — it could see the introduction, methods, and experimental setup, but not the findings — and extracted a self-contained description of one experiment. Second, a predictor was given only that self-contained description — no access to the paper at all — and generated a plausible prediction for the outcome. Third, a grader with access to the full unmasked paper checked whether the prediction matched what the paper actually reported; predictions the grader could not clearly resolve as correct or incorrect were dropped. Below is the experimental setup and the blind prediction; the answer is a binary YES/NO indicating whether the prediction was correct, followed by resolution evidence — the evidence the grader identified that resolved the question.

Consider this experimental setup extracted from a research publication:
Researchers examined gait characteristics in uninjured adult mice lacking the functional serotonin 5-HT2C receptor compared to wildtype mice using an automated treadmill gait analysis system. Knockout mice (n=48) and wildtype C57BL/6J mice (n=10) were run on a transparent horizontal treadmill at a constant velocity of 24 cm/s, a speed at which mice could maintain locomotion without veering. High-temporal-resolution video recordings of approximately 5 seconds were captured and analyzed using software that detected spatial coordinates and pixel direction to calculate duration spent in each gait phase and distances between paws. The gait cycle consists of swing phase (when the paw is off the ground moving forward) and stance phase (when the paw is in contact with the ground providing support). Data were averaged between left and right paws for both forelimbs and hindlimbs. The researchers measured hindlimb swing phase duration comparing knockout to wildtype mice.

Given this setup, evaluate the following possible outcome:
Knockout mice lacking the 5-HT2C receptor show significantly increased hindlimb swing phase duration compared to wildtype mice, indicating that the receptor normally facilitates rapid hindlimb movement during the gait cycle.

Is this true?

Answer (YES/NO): NO